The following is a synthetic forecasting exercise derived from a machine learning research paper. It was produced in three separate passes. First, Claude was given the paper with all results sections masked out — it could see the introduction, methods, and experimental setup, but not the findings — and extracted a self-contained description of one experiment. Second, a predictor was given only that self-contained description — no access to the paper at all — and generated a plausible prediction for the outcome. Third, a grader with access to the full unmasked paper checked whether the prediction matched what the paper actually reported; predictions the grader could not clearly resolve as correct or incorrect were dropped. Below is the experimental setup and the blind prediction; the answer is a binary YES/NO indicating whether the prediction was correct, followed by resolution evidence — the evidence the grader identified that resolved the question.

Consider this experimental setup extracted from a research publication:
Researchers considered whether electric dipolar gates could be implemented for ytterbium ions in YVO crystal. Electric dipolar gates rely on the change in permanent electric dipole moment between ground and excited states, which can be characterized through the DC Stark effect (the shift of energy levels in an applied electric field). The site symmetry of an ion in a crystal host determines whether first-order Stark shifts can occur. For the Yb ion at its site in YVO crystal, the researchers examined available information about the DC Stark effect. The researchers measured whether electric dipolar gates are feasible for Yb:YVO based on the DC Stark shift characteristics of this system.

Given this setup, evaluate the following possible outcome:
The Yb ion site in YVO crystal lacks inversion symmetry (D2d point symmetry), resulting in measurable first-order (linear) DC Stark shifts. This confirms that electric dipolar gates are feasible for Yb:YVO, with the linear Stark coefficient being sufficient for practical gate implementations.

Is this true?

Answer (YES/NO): NO